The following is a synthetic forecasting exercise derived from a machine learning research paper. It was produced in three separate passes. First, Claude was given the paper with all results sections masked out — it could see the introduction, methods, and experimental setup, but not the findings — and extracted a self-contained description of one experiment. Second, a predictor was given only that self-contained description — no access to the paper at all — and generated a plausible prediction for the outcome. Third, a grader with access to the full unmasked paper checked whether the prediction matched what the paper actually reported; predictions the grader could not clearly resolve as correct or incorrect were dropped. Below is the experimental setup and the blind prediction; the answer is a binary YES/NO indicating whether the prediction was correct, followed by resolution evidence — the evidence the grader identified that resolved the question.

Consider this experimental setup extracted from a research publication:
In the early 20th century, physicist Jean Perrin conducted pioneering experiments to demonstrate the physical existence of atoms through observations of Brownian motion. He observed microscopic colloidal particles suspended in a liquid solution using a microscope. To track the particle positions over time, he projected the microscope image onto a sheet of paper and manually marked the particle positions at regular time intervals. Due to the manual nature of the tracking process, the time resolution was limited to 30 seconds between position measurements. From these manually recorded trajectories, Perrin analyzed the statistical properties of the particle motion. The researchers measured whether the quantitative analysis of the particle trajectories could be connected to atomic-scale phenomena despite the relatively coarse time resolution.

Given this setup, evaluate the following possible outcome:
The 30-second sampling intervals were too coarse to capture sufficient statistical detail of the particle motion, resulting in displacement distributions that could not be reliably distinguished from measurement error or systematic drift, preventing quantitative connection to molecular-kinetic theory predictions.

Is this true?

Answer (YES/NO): NO